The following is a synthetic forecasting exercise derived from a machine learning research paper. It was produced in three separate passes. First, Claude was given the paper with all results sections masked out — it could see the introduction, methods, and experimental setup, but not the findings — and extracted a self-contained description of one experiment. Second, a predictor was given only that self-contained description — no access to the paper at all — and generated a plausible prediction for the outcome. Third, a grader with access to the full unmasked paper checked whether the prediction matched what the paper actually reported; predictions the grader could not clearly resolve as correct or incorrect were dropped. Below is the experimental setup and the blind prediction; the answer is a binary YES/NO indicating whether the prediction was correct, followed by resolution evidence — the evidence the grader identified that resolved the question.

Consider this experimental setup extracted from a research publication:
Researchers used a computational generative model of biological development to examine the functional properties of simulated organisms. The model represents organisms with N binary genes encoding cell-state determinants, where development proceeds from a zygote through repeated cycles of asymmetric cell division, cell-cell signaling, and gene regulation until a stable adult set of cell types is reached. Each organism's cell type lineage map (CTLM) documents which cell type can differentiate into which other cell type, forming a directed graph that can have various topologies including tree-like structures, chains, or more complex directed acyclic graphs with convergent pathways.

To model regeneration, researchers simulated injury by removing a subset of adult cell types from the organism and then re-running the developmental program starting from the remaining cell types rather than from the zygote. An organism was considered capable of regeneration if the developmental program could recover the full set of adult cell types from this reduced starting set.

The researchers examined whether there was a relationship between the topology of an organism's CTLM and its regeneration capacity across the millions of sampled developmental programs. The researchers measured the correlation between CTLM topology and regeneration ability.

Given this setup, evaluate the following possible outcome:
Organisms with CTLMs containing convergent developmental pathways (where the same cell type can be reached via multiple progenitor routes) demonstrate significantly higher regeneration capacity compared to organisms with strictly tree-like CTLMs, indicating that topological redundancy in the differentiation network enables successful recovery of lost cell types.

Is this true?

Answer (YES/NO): YES